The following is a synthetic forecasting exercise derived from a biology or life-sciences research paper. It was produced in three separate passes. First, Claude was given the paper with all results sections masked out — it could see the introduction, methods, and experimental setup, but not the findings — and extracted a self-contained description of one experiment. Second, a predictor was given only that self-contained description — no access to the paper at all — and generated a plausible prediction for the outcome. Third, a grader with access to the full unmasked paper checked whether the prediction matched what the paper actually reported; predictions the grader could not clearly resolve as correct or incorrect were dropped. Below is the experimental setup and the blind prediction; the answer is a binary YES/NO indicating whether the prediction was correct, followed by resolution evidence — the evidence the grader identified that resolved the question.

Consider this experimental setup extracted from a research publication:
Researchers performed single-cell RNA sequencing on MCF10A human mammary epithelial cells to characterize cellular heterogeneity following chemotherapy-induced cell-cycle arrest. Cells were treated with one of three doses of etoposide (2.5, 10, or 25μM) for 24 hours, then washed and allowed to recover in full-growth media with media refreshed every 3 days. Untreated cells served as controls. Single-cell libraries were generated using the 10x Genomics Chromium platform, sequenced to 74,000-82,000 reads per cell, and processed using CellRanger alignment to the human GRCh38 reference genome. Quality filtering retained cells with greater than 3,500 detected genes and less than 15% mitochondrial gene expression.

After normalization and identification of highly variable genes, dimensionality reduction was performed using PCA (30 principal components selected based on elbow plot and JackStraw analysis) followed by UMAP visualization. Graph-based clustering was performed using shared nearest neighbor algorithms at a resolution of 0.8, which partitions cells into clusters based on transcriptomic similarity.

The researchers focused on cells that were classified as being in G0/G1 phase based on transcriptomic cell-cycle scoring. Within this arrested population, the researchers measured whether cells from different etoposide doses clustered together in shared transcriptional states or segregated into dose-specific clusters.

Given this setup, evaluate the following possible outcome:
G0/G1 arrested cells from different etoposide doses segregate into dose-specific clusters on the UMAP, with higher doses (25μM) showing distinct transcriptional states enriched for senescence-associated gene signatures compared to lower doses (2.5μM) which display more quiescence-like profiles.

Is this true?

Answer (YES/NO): NO